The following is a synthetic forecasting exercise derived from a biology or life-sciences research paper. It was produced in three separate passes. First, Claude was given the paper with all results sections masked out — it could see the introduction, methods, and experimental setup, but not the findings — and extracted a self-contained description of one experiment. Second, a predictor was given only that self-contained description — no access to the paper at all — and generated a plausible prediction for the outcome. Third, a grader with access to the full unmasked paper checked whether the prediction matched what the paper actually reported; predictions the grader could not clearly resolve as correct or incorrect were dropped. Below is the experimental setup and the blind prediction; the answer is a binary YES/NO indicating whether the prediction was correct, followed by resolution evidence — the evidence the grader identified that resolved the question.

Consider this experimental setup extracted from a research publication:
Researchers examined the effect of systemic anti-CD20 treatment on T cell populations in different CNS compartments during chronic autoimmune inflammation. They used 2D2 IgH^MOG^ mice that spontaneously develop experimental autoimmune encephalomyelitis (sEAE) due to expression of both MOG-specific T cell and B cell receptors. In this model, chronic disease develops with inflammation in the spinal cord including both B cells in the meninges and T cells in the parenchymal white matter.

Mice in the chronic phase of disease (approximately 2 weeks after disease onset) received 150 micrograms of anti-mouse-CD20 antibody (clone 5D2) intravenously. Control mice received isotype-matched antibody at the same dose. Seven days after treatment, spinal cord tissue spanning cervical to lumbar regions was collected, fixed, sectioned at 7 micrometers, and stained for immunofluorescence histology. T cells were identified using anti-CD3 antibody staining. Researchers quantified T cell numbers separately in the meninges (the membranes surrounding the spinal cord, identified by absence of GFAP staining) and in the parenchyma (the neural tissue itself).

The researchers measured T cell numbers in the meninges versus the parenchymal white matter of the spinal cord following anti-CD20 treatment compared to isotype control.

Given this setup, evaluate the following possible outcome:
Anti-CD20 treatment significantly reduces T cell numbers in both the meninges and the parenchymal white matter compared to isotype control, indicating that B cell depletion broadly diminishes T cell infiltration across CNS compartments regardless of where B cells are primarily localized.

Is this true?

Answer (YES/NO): NO